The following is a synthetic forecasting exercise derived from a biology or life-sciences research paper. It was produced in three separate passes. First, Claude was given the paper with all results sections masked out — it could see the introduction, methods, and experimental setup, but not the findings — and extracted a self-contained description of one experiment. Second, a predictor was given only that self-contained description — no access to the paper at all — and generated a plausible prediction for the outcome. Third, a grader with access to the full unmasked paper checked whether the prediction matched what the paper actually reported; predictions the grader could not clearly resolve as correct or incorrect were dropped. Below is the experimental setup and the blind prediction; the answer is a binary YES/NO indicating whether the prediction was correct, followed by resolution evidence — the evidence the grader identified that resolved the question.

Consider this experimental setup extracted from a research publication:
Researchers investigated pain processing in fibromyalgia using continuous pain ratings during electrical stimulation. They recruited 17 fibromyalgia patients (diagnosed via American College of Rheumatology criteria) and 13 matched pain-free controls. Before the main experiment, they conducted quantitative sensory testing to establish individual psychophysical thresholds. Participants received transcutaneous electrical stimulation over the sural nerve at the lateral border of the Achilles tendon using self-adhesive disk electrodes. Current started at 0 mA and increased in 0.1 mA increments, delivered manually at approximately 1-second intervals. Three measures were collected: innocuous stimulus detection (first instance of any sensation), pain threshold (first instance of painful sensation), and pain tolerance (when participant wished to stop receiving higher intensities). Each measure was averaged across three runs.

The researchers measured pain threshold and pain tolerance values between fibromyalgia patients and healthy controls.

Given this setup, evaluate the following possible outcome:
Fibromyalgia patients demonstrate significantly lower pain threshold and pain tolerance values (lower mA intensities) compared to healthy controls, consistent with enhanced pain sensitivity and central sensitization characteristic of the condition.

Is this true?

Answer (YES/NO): NO